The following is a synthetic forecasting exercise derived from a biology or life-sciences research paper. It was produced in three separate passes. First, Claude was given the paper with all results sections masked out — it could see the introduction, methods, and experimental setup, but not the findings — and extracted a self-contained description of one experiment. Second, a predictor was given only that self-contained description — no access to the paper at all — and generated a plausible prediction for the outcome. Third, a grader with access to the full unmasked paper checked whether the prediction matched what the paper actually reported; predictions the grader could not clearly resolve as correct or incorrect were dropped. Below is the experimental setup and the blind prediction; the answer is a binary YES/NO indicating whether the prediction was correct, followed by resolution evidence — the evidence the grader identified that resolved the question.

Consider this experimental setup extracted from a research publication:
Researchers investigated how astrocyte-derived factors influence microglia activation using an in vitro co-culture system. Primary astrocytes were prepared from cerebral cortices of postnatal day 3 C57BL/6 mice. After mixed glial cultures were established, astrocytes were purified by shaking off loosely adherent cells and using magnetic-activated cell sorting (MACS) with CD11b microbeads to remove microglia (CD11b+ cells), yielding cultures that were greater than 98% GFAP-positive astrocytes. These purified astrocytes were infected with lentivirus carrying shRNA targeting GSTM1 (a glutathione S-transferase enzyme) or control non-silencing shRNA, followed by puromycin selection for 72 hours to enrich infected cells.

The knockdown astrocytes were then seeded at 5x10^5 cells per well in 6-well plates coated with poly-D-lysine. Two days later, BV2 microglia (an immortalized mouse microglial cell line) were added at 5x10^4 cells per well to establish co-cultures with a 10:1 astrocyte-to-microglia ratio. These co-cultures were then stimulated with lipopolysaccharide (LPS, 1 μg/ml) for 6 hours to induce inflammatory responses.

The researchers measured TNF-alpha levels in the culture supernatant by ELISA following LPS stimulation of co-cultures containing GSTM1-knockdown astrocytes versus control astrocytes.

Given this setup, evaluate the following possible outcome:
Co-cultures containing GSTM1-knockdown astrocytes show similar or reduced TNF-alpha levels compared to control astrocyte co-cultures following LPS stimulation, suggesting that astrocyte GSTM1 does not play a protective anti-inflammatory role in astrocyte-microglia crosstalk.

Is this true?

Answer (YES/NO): YES